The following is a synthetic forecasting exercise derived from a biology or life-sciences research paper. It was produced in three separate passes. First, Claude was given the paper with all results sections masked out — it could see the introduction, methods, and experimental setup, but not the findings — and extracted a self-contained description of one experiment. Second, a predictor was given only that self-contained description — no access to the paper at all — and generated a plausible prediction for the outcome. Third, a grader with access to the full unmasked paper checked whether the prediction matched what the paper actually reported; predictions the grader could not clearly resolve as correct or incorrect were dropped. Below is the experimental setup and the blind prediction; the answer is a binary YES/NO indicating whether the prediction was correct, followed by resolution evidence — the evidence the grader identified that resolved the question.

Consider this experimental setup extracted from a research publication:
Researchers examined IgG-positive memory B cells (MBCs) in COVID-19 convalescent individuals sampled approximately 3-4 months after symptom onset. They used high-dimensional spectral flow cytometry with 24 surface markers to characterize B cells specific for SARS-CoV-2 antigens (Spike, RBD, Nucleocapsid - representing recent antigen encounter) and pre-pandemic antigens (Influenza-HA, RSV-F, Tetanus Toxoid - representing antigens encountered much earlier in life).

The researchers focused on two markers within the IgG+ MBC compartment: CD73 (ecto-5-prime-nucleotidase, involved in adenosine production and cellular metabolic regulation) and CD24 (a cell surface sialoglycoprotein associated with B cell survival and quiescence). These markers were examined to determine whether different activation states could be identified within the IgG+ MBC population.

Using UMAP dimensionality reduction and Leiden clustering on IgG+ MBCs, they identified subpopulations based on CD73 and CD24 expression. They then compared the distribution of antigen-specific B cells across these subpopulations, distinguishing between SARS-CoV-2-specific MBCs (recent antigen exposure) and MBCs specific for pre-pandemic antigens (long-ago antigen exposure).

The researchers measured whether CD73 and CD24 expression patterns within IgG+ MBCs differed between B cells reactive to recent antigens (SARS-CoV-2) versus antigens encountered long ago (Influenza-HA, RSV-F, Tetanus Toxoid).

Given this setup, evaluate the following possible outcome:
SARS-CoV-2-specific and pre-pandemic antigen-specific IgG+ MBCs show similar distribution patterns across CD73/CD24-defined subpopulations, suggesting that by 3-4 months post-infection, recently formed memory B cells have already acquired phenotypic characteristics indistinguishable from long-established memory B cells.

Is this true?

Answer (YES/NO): NO